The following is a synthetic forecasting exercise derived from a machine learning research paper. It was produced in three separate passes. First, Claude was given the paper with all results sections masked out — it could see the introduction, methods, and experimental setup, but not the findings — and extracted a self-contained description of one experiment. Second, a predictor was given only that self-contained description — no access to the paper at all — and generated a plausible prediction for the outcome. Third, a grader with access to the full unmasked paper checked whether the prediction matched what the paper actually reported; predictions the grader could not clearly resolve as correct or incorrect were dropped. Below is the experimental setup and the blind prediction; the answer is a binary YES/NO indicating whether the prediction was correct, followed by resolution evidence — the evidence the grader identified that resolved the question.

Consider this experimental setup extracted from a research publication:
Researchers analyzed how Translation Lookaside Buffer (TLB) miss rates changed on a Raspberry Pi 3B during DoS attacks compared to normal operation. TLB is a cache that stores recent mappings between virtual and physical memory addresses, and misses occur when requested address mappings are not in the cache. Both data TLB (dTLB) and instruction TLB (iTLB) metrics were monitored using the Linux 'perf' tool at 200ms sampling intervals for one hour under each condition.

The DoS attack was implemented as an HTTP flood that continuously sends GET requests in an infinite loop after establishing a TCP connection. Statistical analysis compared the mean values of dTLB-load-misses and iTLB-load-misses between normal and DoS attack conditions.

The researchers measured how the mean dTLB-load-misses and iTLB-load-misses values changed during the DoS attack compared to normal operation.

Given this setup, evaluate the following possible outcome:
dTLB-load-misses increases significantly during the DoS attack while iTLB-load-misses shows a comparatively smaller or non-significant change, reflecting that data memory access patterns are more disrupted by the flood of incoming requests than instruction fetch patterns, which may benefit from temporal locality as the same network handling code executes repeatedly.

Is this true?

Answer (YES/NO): NO